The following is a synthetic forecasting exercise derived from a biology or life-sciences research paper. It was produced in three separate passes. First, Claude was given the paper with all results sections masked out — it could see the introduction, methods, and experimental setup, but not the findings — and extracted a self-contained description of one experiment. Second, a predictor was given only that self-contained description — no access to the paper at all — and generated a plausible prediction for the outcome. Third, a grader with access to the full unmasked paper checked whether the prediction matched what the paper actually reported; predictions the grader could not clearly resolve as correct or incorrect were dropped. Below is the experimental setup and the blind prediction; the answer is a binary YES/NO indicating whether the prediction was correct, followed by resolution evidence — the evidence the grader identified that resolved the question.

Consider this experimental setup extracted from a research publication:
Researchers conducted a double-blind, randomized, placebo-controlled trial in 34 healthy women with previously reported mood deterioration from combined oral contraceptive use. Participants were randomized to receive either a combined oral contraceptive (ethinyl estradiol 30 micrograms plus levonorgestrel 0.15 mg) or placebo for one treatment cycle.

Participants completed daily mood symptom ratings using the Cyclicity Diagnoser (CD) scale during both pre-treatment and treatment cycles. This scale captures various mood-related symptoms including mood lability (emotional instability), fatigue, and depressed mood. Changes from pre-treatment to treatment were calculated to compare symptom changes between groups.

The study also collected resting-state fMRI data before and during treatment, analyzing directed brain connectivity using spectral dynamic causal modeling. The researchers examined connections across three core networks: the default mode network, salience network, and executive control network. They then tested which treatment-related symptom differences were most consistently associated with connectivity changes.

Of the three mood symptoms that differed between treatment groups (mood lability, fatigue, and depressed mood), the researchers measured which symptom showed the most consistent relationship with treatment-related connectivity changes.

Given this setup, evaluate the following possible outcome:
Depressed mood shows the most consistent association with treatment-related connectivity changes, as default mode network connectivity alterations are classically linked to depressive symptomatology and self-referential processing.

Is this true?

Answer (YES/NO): NO